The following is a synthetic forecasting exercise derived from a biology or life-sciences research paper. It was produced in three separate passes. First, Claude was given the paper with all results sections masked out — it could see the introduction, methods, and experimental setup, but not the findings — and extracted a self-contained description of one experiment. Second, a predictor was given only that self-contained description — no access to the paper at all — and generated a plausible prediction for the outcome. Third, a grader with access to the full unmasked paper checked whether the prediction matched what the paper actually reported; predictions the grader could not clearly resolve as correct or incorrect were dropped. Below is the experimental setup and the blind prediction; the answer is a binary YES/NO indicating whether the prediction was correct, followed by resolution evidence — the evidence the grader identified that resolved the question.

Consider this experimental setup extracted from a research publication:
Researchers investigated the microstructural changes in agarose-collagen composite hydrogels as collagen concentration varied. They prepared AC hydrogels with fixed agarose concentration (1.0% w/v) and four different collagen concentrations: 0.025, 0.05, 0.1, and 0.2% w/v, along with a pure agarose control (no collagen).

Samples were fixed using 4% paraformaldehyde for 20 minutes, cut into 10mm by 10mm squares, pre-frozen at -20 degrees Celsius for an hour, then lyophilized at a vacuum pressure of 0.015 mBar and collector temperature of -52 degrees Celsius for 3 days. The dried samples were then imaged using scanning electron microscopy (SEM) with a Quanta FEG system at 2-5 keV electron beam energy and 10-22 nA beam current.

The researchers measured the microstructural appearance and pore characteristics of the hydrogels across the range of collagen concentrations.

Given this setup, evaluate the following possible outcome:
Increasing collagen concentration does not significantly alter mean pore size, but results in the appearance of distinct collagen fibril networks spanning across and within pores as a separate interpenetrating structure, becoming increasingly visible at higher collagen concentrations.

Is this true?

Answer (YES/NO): NO